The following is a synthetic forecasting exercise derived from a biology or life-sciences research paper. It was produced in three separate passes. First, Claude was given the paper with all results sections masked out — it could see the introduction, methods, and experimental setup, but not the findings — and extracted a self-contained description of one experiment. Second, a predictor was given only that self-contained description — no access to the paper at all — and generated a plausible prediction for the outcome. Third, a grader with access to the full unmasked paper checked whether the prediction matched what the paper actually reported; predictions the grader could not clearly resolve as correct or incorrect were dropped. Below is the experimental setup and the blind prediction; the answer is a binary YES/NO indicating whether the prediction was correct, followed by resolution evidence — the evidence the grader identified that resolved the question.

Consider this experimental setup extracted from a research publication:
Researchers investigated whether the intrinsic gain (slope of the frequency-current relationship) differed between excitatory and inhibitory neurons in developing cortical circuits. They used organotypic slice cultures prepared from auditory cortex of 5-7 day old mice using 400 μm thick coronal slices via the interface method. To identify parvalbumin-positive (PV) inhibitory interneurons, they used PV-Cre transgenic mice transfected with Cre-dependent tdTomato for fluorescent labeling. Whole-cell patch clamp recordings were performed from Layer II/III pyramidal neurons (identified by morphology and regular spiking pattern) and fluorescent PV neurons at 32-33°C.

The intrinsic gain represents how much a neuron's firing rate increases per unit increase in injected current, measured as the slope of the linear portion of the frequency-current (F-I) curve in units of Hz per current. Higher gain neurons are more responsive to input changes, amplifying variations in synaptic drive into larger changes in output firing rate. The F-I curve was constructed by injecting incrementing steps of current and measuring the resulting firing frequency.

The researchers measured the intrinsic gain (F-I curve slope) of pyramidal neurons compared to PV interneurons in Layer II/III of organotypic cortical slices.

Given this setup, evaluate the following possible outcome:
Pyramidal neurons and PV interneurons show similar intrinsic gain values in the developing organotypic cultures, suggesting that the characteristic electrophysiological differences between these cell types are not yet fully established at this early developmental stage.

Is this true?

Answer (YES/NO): NO